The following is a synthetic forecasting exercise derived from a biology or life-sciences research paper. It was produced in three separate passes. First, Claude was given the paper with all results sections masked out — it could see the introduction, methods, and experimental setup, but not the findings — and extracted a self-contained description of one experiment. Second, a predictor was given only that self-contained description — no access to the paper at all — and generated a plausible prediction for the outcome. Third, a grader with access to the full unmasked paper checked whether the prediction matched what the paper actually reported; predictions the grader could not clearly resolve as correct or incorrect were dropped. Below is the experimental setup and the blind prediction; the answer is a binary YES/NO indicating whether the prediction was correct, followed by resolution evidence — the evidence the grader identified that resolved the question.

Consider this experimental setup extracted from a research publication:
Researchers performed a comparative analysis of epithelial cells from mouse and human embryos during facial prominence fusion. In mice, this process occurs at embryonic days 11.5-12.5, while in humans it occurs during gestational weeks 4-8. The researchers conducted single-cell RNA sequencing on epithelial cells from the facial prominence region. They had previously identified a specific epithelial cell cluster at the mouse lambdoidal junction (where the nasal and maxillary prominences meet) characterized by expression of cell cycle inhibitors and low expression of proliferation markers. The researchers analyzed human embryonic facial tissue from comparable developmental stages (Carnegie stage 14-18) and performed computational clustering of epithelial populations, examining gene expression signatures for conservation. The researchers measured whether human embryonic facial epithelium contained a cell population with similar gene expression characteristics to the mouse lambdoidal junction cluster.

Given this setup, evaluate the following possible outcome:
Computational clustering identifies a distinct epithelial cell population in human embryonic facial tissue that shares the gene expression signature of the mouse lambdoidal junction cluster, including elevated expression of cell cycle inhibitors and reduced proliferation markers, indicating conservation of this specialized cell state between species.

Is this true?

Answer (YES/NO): NO